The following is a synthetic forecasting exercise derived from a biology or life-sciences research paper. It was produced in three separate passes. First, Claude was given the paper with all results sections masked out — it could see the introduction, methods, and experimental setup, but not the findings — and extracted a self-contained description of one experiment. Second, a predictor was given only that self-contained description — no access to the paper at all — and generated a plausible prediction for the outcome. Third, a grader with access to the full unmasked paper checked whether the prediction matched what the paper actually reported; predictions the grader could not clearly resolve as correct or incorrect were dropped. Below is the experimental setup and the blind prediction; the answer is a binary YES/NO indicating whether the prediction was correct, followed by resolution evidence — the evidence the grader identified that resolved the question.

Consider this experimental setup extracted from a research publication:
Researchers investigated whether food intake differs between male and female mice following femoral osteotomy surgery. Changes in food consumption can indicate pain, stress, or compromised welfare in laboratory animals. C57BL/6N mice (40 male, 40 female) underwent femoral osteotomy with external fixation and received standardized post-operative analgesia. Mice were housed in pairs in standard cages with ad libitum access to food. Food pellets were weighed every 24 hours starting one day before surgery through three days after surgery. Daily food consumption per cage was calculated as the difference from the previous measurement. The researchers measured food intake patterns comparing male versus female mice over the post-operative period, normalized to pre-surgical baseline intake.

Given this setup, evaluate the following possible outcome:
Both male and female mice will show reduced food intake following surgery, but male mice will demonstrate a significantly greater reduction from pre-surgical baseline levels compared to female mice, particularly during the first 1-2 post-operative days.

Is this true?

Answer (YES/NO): NO